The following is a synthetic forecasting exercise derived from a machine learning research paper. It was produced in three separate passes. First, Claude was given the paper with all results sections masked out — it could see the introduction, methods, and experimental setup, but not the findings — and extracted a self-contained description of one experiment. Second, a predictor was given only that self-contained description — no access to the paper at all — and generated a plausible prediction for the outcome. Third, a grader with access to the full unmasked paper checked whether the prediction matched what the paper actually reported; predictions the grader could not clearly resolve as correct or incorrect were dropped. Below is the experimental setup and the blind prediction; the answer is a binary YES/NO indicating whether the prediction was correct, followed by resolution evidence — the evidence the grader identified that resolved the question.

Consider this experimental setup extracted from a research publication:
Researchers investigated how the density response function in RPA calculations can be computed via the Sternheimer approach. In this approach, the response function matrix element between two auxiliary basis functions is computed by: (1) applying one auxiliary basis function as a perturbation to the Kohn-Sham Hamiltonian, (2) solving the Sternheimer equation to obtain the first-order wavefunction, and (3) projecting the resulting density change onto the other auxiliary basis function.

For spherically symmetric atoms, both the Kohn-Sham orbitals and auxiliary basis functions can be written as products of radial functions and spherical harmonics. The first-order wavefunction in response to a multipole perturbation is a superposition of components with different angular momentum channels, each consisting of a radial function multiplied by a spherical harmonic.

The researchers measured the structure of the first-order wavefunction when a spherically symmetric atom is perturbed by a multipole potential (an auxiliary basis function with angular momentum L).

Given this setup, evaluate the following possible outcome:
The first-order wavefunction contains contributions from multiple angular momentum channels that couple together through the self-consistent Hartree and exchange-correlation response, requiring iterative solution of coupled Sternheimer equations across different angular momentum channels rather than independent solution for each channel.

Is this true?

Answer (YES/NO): NO